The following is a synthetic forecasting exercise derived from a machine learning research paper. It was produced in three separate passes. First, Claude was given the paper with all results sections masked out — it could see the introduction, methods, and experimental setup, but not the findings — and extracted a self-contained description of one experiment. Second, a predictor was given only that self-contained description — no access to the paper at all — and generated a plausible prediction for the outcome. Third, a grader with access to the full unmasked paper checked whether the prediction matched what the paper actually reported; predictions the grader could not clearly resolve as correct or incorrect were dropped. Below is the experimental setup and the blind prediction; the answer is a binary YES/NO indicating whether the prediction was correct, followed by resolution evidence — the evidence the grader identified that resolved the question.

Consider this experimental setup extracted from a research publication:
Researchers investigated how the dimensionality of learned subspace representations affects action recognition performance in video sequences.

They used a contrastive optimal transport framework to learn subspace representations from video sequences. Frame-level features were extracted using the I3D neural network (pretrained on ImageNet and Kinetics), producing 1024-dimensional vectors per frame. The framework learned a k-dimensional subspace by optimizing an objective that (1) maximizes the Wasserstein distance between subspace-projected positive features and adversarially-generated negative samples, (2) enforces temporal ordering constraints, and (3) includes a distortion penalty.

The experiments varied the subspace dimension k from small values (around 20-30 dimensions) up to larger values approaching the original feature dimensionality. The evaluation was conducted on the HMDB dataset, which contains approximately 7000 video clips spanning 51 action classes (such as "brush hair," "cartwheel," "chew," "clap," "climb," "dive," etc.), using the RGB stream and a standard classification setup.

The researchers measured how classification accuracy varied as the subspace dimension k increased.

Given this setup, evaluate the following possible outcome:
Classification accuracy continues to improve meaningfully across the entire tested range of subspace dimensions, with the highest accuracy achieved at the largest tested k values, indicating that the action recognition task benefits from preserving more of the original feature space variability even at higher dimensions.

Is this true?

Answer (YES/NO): NO